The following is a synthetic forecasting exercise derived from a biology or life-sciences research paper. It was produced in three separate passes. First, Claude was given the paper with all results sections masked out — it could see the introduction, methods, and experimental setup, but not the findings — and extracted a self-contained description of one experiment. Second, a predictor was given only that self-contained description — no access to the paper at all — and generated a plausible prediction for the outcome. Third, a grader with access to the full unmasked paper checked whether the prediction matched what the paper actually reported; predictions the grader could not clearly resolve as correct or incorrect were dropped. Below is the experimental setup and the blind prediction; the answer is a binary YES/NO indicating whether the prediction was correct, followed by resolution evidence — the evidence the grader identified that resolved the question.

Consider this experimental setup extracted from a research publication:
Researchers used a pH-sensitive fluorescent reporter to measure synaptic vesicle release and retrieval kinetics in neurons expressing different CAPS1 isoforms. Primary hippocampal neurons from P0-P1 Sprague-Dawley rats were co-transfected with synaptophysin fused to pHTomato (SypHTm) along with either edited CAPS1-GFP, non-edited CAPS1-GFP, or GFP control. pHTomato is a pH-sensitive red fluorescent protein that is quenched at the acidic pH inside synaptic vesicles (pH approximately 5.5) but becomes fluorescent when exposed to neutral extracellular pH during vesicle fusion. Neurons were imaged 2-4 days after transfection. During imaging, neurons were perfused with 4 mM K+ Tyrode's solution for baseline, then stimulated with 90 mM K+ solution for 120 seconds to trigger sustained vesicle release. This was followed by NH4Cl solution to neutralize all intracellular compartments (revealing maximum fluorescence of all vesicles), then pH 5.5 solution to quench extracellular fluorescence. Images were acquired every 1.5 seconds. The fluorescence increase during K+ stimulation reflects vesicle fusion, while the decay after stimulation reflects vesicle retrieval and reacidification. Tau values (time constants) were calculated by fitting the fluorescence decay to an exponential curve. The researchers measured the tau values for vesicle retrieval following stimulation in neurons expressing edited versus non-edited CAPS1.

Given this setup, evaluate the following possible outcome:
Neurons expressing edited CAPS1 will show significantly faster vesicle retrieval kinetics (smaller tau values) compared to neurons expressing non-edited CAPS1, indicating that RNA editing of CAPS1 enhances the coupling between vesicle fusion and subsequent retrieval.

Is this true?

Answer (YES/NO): YES